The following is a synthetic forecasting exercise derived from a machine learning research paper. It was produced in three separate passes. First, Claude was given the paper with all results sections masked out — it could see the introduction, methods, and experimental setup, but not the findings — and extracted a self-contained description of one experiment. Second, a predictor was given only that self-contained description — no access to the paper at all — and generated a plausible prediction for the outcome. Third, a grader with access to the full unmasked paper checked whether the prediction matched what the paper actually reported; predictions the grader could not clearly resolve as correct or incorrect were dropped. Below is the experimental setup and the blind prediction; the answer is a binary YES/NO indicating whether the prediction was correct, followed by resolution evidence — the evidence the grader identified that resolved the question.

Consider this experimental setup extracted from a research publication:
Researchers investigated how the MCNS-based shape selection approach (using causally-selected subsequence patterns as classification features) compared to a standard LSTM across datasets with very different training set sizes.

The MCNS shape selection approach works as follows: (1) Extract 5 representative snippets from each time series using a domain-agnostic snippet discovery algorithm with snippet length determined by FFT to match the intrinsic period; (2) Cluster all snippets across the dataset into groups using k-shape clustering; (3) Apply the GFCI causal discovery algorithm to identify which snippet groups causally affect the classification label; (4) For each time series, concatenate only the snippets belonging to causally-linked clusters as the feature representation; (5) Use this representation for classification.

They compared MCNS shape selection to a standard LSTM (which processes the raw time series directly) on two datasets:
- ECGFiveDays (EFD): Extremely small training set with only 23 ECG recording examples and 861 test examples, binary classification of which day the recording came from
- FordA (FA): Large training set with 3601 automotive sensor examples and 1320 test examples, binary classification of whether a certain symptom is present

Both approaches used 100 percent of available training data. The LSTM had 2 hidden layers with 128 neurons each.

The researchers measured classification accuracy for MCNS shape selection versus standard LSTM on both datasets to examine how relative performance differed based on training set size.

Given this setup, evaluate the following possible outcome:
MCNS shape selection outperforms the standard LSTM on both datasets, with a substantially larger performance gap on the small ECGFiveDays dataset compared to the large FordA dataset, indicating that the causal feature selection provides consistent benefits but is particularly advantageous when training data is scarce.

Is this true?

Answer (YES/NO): NO